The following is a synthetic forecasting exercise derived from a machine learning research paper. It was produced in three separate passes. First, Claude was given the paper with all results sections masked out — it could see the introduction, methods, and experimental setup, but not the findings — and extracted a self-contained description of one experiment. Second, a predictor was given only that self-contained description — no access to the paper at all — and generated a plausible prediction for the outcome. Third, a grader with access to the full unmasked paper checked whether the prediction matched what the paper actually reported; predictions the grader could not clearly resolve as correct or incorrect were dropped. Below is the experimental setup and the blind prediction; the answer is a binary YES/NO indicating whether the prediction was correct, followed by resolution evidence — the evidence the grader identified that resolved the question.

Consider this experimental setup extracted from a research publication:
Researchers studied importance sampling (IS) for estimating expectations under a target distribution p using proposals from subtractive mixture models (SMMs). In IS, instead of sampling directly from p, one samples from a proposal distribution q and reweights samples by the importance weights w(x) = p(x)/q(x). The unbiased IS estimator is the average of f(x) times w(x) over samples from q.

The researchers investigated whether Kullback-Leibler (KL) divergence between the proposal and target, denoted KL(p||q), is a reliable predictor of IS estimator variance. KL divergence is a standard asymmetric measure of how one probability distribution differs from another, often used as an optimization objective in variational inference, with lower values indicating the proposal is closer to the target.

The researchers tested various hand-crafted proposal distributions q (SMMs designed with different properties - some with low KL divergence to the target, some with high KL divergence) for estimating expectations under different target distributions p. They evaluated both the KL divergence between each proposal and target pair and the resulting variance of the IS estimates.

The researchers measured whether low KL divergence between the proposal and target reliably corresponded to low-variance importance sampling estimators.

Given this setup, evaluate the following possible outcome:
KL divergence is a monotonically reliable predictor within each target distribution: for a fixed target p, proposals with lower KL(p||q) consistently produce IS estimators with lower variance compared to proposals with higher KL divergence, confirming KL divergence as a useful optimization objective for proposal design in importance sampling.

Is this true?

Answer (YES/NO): NO